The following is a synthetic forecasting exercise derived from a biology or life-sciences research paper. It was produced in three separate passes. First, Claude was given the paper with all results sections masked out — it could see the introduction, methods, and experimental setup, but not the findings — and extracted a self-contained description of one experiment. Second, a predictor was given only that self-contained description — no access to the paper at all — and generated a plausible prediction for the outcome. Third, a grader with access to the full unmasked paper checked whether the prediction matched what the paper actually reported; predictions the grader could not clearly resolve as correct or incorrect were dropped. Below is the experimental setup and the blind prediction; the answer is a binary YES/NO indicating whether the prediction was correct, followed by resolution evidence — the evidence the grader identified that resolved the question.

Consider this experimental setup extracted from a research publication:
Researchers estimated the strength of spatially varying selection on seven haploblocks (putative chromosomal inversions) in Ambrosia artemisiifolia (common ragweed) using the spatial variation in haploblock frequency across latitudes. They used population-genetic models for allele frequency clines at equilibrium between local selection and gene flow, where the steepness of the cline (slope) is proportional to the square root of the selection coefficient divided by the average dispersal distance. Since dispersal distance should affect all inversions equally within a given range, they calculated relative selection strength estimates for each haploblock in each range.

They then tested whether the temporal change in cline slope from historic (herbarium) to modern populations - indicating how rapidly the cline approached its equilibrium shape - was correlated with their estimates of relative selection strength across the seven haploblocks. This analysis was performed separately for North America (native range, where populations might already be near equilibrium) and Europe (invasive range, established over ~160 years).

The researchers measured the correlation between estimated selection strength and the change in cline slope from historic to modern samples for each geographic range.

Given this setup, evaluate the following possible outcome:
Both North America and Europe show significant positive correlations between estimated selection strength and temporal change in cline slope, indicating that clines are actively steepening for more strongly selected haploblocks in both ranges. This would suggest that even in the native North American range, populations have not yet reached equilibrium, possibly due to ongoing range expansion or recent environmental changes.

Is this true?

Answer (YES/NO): NO